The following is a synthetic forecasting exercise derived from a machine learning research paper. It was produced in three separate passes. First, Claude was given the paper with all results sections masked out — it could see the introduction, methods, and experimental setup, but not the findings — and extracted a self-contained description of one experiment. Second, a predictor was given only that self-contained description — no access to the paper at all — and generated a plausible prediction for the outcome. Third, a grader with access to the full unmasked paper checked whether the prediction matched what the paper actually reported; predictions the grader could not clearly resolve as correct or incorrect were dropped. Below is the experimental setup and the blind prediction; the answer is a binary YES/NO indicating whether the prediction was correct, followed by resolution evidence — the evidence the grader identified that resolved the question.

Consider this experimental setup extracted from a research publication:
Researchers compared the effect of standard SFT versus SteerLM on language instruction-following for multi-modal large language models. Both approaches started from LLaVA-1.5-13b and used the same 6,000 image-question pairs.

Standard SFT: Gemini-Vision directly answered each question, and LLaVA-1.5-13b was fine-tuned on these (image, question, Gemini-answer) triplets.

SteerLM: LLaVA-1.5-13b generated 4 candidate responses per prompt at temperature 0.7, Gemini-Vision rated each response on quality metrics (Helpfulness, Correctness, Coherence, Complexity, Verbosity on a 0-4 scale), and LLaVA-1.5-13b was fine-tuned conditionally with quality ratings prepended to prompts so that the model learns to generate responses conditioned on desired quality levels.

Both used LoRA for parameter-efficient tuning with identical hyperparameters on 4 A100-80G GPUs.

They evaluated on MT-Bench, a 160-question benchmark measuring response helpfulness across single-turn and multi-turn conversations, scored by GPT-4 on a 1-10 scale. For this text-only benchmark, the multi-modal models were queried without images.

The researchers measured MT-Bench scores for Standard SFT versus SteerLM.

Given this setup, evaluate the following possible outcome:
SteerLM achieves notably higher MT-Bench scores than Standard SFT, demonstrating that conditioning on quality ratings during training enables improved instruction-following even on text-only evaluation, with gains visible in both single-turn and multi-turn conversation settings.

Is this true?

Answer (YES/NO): NO